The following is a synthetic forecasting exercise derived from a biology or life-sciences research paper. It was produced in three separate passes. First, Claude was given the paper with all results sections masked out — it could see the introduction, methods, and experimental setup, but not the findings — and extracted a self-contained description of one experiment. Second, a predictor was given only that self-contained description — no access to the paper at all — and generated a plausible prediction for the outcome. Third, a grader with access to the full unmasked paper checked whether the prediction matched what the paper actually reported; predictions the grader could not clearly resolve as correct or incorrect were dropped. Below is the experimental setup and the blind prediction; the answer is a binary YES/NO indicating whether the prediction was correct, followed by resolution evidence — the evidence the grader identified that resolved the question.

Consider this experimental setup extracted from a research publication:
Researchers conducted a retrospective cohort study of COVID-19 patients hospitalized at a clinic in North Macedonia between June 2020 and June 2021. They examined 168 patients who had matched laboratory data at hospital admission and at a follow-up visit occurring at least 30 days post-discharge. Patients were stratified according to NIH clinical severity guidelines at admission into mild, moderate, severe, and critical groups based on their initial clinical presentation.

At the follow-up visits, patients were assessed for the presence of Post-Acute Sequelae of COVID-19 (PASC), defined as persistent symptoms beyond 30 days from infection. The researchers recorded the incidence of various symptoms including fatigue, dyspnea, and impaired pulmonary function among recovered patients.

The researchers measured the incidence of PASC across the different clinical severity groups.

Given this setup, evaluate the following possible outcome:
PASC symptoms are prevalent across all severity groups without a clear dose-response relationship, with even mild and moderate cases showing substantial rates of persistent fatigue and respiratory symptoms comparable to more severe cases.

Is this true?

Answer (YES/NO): NO